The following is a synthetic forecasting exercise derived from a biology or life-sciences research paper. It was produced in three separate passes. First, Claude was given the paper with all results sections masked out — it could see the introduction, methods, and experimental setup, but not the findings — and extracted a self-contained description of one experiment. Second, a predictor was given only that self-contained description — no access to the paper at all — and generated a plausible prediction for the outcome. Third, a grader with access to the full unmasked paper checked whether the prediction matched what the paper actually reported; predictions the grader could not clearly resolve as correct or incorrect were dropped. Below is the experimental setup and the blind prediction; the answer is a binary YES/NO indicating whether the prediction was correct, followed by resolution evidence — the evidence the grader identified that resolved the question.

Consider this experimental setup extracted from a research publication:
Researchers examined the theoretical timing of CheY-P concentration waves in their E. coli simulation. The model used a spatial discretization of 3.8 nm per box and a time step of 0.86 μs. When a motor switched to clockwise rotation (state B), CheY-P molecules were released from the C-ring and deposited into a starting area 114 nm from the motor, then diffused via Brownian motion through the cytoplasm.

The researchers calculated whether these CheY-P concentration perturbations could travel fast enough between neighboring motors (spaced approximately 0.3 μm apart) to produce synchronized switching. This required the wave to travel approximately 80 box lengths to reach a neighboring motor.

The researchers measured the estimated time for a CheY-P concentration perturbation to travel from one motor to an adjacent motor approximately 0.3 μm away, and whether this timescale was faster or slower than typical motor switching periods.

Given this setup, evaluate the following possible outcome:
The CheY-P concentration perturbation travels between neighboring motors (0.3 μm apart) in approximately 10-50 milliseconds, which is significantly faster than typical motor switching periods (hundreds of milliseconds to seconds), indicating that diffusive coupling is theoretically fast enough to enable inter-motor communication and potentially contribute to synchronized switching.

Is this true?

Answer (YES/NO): NO